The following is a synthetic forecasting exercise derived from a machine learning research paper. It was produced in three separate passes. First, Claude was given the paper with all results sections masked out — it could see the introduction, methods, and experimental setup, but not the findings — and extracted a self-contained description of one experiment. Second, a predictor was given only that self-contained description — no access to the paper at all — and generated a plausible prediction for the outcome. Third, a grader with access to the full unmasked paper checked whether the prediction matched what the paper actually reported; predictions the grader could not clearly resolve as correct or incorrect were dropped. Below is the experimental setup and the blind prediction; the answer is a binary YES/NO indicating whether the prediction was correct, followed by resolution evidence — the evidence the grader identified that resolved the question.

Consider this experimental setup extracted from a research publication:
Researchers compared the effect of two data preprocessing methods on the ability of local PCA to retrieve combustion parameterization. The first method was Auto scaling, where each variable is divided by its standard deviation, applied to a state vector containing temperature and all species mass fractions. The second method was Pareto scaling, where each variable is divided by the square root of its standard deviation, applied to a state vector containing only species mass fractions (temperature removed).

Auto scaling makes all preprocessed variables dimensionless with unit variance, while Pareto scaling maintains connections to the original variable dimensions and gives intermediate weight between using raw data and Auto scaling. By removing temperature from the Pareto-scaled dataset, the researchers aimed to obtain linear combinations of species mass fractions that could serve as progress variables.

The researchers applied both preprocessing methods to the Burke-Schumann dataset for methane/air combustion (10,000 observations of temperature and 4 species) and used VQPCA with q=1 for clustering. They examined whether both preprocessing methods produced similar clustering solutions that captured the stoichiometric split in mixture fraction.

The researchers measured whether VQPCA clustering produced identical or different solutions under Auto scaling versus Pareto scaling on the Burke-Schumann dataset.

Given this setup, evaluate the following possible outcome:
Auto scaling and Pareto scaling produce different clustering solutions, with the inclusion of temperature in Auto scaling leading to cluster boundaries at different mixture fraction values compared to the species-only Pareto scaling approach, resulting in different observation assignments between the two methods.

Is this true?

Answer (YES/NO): NO